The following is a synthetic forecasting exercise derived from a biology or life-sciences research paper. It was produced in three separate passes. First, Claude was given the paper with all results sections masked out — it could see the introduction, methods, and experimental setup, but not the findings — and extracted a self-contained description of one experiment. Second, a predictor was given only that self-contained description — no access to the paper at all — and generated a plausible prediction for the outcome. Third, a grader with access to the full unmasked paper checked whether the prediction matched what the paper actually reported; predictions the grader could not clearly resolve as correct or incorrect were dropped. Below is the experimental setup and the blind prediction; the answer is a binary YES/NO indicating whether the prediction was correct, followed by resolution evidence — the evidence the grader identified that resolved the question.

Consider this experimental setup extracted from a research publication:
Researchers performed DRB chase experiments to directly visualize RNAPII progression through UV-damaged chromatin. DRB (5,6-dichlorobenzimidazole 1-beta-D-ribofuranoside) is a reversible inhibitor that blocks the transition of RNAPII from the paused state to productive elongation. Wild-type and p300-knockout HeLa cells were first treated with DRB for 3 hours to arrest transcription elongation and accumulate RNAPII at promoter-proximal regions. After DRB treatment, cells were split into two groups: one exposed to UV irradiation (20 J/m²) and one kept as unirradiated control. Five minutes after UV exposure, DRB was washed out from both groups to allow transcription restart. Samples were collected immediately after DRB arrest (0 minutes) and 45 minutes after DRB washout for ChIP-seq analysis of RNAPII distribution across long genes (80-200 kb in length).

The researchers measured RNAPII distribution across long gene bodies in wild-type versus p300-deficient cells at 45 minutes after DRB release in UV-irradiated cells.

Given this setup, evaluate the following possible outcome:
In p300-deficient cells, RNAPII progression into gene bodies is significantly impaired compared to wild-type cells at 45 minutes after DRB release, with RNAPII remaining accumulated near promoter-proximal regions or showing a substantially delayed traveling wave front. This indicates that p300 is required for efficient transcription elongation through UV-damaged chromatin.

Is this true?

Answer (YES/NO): NO